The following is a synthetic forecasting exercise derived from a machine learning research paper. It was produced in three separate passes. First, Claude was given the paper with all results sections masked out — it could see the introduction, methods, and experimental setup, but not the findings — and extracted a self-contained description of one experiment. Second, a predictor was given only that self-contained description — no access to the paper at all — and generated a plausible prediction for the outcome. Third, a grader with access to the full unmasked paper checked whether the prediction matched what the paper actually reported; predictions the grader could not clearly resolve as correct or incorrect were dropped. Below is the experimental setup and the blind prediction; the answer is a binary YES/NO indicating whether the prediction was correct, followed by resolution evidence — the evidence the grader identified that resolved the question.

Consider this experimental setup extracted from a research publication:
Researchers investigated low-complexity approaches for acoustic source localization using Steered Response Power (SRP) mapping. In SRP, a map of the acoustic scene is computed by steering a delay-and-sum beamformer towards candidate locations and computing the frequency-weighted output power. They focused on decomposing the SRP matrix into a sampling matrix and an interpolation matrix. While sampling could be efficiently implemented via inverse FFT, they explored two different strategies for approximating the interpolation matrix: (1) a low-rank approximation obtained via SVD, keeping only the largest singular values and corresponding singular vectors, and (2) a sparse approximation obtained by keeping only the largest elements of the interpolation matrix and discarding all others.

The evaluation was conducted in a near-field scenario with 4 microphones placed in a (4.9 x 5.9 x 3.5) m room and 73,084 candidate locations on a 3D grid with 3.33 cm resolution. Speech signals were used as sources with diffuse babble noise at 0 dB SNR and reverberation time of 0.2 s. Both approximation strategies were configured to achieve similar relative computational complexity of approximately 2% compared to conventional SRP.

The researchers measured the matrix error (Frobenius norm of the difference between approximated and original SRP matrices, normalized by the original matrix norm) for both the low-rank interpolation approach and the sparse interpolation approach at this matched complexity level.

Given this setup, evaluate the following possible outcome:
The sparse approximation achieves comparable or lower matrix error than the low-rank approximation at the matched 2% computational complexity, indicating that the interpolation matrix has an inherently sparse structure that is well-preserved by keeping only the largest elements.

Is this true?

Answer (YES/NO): YES